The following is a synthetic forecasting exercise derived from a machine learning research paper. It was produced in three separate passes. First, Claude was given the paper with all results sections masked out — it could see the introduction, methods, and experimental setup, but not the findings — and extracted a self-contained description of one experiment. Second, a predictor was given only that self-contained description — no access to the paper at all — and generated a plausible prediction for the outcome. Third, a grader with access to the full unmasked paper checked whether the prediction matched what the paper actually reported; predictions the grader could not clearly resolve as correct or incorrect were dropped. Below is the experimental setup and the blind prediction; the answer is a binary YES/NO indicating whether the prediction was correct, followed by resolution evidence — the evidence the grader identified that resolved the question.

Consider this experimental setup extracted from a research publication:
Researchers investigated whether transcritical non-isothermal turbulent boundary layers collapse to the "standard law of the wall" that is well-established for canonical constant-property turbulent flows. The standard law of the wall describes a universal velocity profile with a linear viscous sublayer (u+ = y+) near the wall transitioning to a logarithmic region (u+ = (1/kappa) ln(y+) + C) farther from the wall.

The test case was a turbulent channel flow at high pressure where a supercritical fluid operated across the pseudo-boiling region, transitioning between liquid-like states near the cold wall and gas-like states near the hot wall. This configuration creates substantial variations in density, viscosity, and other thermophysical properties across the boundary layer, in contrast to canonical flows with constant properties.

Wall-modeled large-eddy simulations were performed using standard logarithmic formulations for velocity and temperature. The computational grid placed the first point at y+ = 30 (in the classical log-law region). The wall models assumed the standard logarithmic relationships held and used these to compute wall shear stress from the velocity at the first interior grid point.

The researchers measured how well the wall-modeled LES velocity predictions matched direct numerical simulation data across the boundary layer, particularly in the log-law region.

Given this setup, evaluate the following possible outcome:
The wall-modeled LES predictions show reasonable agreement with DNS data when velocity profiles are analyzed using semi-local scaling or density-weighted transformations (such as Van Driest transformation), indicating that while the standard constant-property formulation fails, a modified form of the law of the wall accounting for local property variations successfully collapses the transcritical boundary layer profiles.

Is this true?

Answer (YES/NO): NO